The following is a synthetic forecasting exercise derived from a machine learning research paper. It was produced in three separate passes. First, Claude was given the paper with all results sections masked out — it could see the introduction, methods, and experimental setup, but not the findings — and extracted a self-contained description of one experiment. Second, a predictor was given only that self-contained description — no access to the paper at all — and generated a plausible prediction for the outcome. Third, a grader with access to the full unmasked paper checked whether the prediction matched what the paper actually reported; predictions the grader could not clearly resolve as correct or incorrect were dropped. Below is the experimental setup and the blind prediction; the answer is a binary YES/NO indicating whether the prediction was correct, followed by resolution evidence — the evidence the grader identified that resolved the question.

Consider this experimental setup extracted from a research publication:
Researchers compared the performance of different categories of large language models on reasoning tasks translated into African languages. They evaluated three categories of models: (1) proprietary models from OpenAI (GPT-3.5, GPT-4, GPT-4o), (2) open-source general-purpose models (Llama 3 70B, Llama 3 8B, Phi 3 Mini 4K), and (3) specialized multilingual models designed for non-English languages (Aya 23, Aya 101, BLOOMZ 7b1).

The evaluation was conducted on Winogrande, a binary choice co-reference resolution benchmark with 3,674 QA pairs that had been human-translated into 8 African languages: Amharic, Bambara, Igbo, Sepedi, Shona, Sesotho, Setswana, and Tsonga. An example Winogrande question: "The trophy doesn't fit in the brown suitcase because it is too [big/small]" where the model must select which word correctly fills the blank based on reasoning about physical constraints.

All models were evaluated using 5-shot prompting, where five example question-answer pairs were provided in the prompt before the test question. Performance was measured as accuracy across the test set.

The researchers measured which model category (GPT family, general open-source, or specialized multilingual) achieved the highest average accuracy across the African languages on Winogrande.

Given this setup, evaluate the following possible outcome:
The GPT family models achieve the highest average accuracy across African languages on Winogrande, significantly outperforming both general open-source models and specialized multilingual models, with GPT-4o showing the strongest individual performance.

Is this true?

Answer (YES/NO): YES